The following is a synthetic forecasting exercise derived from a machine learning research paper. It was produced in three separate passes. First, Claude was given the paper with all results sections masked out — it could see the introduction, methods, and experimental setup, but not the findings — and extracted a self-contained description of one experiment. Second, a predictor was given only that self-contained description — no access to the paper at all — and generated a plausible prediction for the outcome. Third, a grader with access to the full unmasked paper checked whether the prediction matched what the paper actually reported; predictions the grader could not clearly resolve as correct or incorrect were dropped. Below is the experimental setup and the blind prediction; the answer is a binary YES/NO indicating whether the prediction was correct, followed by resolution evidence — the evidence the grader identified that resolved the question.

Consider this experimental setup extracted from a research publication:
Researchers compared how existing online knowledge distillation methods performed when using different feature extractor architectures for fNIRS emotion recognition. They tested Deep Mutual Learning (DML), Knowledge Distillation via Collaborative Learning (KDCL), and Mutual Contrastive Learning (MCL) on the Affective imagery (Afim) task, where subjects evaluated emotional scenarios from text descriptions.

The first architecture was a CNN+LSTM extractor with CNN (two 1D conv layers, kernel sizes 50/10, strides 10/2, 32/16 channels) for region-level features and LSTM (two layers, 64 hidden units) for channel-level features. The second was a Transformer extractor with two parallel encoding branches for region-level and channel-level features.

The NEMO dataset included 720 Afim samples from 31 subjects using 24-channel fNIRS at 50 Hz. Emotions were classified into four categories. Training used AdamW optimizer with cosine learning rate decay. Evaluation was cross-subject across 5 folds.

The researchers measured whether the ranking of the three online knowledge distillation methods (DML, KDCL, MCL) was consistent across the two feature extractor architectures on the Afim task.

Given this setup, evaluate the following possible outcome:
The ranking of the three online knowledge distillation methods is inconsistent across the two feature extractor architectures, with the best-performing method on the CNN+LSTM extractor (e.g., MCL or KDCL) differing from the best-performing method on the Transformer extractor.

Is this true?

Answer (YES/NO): YES